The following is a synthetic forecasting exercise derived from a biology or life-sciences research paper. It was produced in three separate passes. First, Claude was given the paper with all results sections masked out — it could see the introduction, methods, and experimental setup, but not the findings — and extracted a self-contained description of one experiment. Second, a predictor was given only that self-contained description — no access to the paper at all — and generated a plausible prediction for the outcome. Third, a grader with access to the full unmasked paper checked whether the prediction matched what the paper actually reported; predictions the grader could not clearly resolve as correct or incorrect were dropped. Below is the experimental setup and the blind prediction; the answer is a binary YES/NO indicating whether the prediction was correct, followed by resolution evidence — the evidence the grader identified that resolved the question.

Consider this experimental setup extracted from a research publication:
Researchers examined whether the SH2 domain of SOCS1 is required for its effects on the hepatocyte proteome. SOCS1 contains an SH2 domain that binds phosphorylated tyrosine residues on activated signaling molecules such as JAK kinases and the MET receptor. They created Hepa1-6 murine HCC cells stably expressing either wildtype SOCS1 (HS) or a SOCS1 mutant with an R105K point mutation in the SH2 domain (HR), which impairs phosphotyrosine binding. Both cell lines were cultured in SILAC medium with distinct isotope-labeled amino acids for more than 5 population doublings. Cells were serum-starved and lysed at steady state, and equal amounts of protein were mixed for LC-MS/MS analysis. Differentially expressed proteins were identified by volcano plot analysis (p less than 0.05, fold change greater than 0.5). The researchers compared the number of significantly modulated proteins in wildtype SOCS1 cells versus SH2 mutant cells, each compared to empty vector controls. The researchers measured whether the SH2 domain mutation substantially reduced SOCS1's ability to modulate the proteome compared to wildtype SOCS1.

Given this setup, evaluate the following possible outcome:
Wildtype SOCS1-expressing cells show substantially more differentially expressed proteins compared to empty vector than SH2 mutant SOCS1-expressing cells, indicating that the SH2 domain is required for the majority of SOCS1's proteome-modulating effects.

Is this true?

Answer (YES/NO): NO